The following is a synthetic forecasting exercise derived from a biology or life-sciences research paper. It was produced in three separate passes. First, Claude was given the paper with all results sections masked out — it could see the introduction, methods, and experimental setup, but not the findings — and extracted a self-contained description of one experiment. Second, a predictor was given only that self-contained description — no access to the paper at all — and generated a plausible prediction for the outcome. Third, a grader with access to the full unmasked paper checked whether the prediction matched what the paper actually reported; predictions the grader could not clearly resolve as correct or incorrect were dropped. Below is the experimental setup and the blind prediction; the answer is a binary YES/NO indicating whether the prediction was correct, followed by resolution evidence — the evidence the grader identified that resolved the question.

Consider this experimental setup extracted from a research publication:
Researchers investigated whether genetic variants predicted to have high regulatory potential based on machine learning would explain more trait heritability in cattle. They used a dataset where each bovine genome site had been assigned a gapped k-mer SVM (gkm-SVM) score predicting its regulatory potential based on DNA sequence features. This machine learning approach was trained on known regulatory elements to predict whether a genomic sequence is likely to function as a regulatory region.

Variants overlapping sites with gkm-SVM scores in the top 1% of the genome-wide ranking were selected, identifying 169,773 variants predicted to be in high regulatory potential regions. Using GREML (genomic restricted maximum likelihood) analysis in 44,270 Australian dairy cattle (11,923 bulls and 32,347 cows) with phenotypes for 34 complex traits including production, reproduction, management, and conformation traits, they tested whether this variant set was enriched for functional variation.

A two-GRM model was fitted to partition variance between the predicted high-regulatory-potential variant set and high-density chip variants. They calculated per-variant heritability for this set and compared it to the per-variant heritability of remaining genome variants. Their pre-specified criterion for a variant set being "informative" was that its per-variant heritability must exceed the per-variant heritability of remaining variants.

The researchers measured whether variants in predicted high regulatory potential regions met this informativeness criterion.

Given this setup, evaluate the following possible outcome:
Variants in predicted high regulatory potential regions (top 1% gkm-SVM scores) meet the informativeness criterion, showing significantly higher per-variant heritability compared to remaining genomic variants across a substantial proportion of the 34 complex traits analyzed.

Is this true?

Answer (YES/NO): NO